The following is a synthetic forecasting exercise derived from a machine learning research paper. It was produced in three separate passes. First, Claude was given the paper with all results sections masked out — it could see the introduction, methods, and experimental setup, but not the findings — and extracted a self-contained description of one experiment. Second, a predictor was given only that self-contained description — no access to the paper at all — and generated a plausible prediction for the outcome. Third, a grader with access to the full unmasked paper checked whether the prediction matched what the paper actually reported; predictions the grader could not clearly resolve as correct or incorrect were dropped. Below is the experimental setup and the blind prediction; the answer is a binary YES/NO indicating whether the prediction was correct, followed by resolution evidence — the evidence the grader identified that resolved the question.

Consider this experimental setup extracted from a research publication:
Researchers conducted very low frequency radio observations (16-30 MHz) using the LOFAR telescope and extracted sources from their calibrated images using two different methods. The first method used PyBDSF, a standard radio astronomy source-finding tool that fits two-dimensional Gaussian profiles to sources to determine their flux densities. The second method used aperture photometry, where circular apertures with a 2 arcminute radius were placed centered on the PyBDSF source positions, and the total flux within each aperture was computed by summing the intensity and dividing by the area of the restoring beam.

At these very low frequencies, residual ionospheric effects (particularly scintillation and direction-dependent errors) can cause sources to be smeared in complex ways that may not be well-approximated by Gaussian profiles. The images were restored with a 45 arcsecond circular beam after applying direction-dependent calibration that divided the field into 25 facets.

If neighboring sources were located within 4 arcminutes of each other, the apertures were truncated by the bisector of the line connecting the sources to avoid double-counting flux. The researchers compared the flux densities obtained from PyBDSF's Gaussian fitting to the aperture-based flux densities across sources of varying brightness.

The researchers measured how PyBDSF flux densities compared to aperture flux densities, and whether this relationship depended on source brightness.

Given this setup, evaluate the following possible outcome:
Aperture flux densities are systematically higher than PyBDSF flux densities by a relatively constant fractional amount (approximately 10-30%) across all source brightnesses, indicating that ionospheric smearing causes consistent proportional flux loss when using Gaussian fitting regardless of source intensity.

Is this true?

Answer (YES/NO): NO